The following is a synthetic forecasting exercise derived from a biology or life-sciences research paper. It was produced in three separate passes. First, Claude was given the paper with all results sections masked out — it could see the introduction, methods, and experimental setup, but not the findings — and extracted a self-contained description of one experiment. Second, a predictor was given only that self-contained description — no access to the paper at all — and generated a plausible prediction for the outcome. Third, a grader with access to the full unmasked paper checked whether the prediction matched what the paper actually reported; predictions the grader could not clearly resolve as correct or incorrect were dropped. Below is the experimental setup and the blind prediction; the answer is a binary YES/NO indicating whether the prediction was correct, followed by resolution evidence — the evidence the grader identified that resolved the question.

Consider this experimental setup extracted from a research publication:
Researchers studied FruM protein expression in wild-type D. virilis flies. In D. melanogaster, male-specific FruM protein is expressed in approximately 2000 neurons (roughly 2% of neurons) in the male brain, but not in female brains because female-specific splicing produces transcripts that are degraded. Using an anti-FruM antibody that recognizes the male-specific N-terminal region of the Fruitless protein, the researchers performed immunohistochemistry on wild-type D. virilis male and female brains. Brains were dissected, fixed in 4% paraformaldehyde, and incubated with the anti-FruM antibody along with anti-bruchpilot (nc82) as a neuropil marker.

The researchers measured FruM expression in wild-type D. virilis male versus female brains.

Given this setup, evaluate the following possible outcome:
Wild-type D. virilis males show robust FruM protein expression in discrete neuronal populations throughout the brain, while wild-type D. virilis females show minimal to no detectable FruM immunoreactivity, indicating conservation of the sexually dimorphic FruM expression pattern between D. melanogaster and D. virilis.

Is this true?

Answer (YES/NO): YES